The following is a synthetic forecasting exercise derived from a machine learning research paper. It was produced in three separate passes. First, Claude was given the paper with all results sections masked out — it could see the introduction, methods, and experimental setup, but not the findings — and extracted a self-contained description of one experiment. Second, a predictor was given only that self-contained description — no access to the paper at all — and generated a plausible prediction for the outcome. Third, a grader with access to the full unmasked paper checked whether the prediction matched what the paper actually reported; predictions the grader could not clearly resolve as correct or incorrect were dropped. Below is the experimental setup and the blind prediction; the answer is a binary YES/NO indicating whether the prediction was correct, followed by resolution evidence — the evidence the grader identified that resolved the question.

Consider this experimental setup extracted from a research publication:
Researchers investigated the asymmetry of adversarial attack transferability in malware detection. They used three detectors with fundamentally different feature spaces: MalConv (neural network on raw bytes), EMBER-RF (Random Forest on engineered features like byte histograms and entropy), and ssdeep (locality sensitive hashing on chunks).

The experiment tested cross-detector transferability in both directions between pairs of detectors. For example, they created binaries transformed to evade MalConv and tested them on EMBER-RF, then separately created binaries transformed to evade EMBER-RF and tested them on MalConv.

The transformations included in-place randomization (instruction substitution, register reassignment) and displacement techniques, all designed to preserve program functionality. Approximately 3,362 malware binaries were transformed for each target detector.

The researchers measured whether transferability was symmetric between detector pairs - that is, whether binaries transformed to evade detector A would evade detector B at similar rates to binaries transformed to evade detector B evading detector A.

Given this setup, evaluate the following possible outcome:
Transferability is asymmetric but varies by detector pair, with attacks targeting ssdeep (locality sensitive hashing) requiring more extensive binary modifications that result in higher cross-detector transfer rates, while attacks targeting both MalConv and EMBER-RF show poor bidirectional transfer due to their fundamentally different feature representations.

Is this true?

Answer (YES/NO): NO